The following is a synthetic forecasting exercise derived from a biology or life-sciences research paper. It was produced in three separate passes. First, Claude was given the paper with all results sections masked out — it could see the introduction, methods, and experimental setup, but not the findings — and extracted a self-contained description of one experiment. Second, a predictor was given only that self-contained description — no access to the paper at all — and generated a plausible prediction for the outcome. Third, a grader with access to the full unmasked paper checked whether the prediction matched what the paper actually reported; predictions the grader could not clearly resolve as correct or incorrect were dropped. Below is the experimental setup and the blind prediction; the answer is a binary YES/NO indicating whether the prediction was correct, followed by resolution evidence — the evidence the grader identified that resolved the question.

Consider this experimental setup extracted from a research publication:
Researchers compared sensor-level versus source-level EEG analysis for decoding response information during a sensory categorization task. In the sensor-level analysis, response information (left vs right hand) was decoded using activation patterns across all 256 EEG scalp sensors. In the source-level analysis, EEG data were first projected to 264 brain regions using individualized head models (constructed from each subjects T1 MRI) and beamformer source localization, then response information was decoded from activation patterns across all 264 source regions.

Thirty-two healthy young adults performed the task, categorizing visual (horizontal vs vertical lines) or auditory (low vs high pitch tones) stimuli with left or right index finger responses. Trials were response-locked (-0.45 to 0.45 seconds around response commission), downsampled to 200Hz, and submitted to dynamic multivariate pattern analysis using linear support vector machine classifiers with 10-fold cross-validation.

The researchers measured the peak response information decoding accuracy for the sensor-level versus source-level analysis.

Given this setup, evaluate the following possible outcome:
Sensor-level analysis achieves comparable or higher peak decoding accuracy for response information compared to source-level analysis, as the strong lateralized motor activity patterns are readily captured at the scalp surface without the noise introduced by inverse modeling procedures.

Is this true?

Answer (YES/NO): NO